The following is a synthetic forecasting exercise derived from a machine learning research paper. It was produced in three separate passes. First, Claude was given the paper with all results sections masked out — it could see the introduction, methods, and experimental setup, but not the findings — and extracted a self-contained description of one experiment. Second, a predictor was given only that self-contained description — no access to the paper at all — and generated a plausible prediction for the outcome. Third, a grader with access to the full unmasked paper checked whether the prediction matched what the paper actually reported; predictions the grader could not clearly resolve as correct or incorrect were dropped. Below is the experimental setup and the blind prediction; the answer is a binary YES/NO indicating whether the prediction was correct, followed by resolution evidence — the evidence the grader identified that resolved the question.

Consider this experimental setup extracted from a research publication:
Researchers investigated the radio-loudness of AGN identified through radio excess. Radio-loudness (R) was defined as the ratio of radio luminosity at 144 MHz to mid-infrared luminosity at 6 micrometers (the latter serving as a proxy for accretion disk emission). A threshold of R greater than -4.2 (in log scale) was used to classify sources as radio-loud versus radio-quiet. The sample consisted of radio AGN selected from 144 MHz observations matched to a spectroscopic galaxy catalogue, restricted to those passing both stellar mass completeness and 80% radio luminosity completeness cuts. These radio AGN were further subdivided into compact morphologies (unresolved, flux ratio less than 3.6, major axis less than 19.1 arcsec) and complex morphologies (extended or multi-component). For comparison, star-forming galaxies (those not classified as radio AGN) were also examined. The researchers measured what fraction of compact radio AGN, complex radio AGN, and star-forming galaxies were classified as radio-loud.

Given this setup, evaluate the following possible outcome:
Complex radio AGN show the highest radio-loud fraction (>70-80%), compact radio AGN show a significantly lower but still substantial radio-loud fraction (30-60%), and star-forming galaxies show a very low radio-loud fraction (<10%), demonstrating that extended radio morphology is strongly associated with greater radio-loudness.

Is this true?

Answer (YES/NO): YES